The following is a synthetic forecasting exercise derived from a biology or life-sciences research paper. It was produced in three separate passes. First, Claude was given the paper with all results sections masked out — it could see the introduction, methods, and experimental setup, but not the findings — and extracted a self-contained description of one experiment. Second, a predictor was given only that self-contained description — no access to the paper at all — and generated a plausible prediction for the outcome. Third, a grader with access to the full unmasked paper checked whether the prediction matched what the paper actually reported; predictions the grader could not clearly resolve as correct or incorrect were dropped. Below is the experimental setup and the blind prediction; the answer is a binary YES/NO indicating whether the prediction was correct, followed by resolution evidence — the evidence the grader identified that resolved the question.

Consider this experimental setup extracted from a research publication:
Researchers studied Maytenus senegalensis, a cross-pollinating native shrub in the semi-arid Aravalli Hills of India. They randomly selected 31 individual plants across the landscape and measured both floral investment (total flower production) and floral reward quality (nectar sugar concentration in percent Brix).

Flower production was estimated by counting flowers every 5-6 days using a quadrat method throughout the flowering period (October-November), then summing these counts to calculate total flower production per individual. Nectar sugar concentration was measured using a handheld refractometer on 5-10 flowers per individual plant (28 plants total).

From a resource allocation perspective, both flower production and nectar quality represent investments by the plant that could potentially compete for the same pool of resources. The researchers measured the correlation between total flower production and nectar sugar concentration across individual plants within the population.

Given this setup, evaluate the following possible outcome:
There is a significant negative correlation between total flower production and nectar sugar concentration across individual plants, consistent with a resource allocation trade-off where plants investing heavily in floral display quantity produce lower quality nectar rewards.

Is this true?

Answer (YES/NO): YES